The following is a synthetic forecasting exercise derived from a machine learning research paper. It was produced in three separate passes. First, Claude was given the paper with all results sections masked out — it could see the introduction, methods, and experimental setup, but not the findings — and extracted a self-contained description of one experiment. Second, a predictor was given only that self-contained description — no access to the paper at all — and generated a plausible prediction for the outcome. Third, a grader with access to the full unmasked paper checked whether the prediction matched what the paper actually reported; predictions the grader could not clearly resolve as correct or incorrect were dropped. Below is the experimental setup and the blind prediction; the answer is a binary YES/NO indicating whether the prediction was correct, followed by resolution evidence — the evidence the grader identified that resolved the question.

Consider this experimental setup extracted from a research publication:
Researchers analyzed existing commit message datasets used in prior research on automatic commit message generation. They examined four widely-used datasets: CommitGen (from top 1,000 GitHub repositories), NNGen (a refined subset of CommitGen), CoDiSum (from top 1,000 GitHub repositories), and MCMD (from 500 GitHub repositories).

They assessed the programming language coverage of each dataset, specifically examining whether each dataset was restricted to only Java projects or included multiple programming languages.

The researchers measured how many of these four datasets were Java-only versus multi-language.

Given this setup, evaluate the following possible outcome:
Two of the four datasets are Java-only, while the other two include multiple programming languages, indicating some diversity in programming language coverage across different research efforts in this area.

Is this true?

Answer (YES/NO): NO